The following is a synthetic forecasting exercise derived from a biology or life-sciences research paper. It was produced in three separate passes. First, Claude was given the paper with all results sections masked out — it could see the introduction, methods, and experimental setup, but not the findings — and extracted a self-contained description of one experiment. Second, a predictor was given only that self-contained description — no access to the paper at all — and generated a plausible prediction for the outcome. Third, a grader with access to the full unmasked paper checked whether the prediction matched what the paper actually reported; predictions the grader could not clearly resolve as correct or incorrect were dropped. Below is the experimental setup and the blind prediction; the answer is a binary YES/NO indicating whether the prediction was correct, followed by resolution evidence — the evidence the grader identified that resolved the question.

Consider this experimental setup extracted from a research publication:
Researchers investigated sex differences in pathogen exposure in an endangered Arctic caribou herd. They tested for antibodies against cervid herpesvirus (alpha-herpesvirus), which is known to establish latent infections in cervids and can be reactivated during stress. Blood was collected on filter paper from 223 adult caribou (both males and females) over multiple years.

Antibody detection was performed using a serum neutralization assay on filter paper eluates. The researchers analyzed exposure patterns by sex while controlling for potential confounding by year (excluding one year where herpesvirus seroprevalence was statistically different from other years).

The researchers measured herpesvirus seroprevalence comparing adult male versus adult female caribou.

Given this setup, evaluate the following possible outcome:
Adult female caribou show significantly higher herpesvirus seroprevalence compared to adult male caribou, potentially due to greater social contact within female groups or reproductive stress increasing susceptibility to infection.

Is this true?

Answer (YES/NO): NO